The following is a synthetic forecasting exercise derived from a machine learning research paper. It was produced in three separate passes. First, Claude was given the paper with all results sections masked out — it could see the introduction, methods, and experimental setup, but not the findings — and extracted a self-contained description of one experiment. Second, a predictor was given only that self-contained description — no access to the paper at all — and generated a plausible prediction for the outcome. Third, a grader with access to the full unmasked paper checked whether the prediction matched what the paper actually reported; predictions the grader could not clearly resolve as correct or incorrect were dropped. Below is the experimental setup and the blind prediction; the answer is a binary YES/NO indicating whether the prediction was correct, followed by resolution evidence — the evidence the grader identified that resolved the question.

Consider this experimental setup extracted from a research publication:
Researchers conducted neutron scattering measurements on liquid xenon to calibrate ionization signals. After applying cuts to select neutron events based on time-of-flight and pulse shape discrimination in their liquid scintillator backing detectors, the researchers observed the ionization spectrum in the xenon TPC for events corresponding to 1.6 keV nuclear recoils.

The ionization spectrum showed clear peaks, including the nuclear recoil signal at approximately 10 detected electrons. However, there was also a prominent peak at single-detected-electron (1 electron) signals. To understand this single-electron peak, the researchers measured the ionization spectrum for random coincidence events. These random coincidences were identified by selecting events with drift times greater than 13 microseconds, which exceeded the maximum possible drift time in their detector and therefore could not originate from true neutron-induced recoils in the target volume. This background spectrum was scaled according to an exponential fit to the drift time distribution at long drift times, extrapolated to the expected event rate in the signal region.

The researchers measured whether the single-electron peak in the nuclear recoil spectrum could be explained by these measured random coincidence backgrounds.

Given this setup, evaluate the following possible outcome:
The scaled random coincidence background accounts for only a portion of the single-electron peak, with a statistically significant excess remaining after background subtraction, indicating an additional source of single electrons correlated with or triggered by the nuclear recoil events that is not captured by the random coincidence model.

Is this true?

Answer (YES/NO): NO